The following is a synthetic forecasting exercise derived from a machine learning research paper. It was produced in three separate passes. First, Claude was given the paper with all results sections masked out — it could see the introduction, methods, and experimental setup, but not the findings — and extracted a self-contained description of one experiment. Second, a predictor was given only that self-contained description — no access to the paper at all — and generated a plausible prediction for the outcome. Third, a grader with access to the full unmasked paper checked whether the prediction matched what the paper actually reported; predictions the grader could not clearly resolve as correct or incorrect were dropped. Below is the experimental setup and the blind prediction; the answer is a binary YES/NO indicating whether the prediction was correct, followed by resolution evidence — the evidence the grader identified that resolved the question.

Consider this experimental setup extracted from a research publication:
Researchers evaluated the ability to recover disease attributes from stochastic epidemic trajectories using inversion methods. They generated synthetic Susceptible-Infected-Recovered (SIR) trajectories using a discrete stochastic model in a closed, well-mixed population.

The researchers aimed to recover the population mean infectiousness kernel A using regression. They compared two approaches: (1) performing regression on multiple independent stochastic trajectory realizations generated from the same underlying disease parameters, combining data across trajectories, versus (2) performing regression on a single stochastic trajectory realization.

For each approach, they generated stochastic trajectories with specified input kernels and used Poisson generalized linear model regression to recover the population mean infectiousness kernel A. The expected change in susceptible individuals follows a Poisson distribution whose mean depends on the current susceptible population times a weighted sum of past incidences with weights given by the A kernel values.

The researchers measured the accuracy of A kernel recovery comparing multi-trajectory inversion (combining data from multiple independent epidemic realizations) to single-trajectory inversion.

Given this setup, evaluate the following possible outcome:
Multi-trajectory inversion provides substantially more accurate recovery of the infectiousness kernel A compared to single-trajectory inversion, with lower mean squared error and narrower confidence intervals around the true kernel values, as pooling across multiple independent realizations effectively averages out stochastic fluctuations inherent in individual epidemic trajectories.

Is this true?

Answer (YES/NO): YES